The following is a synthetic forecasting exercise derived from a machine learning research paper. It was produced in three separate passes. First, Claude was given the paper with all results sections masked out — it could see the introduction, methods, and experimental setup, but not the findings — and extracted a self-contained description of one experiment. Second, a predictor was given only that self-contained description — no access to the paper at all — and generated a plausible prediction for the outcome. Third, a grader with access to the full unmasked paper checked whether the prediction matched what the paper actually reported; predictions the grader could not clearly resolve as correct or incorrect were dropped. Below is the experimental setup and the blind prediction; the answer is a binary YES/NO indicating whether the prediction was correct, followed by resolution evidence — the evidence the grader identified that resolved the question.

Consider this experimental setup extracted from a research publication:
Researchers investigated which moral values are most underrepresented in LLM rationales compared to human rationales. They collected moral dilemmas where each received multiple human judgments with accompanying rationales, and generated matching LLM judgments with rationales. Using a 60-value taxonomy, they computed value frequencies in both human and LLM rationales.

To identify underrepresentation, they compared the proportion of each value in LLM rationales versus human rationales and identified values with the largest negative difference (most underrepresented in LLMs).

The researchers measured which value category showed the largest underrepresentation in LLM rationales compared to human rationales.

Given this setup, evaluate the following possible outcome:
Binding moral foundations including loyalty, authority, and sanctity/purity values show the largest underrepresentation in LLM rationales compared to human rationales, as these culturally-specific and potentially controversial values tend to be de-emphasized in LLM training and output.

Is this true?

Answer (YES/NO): NO